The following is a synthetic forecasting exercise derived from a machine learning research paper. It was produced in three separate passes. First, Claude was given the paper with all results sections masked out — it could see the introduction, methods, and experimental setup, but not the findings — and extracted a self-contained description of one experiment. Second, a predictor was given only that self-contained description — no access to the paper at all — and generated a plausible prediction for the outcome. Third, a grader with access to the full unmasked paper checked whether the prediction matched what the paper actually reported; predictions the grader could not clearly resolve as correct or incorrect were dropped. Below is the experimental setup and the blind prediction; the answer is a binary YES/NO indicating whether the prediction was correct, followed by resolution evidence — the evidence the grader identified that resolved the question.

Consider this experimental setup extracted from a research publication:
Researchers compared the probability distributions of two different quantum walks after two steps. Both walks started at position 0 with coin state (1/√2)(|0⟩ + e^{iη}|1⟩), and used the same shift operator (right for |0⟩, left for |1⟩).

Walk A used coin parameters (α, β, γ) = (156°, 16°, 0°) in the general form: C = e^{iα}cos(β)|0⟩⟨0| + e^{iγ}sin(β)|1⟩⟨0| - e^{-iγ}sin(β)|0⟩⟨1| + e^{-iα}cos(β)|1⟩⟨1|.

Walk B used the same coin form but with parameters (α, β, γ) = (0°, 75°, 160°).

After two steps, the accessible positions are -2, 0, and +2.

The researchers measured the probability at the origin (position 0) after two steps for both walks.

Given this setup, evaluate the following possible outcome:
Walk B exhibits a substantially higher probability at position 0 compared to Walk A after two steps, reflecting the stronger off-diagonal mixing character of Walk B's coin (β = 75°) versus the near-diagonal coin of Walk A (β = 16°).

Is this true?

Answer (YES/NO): YES